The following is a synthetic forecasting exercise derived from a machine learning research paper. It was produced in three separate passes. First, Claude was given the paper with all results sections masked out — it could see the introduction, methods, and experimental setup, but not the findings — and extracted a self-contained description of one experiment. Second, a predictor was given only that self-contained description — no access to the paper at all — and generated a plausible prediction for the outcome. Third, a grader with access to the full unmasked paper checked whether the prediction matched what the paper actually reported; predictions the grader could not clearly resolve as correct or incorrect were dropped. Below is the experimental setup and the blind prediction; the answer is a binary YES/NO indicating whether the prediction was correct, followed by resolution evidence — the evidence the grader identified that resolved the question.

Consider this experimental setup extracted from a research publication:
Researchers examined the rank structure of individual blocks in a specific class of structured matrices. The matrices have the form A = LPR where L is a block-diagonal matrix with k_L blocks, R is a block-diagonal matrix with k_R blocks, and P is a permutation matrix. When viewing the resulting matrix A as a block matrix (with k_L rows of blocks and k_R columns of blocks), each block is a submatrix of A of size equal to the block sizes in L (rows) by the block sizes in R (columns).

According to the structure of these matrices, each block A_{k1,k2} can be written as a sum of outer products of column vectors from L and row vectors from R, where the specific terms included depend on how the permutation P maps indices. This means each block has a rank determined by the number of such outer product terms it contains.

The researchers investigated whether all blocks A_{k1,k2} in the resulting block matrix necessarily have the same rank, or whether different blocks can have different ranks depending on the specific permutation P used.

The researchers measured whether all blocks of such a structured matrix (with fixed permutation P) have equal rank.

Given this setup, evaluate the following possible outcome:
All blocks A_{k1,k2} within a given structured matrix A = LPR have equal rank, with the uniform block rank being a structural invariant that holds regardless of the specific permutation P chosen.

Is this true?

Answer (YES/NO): NO